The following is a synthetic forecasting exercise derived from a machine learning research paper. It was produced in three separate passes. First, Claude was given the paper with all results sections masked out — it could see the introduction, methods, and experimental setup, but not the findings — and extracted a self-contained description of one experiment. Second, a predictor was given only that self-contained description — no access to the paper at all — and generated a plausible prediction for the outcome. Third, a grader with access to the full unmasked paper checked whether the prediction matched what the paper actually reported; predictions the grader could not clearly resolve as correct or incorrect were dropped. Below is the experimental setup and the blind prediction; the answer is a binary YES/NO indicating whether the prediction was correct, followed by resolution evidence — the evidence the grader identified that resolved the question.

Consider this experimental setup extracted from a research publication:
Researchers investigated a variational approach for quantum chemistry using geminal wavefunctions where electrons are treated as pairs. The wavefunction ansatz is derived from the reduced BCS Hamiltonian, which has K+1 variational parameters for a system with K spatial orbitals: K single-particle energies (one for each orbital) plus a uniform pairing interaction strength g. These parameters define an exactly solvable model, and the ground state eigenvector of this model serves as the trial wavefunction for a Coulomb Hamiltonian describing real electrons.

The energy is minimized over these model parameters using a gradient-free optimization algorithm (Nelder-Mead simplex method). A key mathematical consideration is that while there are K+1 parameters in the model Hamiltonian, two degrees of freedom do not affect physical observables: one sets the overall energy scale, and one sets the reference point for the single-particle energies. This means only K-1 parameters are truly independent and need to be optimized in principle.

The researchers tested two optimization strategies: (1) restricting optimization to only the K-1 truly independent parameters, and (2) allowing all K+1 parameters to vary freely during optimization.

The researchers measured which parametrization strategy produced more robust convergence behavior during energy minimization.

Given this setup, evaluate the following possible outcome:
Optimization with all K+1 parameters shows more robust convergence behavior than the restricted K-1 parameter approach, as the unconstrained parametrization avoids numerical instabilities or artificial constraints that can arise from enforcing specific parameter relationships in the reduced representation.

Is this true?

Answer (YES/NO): YES